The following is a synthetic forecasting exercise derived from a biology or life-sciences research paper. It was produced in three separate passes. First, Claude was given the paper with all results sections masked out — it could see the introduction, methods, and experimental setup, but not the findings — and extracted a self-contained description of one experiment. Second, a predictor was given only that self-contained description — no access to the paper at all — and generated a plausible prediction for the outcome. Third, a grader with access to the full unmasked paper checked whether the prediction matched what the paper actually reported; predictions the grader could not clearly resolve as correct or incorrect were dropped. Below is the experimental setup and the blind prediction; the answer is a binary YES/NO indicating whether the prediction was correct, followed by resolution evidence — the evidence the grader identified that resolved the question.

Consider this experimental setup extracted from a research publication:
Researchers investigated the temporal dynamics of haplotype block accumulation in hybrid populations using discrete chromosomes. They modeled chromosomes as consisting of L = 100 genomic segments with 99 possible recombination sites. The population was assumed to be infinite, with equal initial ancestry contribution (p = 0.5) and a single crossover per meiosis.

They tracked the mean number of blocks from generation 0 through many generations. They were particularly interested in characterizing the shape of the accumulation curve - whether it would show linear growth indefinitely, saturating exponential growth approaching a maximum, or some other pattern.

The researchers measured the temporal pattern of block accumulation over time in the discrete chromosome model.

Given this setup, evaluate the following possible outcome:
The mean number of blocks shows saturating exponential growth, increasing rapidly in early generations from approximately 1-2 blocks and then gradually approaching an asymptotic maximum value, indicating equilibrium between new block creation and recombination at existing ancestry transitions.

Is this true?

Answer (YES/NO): YES